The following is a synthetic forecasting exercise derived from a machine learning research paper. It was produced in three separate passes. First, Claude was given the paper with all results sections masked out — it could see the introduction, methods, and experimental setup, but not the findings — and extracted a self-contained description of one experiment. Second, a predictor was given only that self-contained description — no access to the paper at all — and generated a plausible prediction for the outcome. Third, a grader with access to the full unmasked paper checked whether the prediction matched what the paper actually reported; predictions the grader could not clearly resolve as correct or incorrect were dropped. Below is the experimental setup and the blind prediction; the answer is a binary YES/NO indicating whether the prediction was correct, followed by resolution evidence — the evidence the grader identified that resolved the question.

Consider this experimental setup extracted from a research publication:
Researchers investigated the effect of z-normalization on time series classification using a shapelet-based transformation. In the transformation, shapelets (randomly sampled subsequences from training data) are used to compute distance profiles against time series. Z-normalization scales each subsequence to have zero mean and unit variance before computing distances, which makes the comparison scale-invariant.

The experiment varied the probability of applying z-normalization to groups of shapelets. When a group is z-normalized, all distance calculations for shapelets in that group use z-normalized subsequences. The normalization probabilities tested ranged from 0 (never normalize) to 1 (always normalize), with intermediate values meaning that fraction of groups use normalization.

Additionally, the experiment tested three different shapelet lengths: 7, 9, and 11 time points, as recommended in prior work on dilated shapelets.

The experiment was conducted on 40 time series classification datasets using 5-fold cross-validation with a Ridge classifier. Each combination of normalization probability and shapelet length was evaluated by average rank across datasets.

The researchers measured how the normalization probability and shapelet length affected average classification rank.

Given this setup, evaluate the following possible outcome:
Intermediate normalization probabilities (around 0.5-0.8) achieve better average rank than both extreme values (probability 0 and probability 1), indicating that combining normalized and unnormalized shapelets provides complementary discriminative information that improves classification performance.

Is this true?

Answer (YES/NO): YES